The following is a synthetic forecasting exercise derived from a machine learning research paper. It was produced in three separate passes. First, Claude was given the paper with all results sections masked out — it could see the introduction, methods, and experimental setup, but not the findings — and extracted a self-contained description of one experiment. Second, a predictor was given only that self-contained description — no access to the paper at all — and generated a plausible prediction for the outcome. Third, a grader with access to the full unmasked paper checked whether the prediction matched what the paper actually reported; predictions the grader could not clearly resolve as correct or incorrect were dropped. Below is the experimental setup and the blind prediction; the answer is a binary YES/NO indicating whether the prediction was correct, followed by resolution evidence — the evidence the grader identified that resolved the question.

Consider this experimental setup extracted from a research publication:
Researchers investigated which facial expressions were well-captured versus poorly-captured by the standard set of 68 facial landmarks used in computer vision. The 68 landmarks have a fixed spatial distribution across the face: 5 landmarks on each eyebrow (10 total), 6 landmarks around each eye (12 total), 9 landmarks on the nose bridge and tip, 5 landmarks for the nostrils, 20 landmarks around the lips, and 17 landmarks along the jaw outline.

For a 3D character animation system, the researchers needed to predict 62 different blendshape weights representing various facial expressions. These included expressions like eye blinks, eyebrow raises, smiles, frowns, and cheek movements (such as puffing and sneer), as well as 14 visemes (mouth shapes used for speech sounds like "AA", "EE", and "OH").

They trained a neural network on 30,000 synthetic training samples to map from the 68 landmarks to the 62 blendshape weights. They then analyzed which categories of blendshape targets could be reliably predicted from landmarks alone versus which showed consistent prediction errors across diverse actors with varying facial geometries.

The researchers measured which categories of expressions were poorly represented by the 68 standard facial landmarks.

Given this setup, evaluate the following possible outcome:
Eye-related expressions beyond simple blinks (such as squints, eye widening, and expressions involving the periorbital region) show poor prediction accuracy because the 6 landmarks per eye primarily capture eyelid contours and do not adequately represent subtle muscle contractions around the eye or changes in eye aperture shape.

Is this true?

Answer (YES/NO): NO